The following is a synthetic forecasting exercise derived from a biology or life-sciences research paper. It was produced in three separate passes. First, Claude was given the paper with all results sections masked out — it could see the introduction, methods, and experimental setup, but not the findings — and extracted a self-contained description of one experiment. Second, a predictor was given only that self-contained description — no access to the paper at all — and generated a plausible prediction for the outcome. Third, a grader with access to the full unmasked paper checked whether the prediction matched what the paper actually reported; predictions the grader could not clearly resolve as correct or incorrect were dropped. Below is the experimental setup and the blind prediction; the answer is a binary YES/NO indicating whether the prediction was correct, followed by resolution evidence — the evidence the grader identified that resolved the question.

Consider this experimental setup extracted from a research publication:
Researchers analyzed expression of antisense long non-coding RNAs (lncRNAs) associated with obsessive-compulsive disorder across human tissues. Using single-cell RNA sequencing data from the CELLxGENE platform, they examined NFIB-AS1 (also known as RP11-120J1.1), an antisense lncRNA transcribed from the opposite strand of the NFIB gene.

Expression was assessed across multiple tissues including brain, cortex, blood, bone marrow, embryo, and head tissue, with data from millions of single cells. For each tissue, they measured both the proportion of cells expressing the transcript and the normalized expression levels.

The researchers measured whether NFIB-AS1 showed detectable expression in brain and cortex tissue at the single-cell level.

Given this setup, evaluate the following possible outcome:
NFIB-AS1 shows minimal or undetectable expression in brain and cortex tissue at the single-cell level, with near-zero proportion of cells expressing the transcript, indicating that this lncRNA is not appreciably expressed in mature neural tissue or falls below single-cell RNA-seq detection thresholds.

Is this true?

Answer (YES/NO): NO